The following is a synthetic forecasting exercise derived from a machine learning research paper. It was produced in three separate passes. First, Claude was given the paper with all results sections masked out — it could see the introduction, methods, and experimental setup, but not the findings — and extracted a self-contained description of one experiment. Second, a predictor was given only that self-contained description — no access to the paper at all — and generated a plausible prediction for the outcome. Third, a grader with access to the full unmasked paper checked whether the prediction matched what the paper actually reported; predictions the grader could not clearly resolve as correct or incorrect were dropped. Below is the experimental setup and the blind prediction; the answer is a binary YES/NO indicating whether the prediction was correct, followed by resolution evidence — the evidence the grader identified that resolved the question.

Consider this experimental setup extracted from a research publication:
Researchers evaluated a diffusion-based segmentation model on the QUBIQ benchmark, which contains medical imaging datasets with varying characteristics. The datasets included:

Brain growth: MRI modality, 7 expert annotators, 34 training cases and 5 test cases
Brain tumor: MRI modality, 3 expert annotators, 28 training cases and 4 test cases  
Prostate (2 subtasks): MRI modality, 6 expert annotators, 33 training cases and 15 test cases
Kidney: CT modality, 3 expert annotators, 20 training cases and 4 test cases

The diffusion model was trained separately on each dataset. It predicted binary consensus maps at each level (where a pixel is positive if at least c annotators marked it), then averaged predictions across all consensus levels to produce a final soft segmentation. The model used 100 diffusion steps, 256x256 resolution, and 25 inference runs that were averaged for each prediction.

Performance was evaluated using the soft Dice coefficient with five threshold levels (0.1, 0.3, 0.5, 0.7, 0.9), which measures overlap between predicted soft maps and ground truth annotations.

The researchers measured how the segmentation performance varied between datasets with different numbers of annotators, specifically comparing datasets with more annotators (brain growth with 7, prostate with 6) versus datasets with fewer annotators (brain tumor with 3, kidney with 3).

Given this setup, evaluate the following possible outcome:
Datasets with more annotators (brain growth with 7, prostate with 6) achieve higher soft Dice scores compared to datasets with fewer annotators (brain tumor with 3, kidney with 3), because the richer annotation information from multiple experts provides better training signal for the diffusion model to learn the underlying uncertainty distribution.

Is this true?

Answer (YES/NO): NO